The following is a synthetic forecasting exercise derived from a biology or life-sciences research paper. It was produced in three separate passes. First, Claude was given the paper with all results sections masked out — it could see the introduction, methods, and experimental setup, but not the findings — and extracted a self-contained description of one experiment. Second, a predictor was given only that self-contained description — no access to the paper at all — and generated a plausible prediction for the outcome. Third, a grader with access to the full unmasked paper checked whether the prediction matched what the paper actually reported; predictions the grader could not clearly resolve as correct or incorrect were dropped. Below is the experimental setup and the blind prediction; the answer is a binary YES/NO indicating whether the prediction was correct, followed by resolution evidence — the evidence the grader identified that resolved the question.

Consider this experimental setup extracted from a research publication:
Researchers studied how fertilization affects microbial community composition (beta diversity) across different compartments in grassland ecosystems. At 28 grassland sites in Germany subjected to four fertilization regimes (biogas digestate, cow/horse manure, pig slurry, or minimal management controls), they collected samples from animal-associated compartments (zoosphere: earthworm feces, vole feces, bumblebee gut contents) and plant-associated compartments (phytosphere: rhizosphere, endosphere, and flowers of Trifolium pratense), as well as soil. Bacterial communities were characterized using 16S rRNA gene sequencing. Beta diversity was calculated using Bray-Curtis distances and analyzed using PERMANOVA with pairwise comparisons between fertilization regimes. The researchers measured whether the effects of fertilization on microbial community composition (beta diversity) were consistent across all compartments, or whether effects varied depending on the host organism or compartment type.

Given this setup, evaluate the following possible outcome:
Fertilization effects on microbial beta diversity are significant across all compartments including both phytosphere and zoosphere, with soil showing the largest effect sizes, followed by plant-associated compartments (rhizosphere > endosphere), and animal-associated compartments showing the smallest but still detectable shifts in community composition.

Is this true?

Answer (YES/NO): NO